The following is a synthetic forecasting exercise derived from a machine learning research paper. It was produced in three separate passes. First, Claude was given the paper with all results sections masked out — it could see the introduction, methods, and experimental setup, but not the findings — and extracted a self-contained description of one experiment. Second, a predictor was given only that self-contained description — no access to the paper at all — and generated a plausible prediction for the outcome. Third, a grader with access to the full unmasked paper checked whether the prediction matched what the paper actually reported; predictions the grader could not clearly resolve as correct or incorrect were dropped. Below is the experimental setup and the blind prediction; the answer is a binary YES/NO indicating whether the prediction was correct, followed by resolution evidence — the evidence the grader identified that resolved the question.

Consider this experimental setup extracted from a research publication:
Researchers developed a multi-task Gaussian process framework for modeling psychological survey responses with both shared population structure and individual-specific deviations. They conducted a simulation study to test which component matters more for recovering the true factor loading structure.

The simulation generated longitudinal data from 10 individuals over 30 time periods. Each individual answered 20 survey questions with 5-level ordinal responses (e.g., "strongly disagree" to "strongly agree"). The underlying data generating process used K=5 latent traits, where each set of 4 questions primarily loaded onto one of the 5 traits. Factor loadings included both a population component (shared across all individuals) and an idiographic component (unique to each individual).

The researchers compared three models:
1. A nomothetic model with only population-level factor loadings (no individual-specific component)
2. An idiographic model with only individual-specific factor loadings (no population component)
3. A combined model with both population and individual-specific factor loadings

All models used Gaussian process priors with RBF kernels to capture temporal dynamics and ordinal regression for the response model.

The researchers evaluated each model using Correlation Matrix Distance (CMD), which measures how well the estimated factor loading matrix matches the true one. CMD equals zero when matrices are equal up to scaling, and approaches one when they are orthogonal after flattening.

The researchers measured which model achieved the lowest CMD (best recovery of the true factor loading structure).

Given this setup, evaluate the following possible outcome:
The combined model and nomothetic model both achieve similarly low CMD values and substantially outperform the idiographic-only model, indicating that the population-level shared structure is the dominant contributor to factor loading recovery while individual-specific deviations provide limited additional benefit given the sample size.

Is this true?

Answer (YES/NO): NO